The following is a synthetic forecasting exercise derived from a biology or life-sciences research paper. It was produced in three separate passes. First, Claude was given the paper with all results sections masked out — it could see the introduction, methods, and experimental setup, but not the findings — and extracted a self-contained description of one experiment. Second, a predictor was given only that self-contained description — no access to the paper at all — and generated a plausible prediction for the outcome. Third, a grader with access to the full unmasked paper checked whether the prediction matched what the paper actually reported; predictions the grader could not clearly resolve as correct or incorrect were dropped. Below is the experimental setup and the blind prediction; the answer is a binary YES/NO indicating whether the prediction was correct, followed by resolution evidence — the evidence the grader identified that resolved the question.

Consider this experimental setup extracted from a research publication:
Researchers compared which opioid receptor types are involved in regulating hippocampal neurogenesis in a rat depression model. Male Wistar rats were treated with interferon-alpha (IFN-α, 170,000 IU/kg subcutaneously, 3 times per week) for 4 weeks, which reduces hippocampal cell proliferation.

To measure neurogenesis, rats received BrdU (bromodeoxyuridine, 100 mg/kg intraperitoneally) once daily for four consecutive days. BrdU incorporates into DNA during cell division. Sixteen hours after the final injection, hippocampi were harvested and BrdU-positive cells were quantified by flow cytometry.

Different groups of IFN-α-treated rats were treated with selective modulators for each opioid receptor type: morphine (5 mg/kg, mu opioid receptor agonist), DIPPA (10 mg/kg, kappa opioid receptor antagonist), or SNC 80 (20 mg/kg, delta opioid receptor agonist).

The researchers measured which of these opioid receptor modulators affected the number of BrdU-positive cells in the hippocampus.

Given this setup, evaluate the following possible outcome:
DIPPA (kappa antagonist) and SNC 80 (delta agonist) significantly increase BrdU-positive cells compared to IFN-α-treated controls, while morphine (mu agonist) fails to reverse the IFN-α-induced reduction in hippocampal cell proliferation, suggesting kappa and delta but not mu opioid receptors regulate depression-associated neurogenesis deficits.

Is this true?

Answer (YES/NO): NO